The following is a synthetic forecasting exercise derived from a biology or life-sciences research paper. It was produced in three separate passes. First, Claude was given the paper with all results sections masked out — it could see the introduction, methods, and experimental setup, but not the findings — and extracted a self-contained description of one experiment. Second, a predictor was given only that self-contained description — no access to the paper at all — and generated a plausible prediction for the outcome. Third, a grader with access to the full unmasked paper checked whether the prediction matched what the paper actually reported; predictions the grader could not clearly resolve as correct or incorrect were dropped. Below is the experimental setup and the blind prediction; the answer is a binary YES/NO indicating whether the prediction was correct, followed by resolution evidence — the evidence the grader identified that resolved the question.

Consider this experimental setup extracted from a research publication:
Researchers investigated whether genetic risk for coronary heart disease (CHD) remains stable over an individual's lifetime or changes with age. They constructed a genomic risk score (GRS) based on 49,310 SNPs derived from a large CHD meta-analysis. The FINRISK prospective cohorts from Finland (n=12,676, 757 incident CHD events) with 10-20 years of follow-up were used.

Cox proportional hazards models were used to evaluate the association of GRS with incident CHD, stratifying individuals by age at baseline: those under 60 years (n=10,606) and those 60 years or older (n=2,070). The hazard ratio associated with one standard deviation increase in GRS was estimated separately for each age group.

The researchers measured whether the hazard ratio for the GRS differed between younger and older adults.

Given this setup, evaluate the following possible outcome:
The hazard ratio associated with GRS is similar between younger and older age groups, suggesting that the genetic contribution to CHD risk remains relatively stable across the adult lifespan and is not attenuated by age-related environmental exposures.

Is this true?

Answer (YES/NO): YES